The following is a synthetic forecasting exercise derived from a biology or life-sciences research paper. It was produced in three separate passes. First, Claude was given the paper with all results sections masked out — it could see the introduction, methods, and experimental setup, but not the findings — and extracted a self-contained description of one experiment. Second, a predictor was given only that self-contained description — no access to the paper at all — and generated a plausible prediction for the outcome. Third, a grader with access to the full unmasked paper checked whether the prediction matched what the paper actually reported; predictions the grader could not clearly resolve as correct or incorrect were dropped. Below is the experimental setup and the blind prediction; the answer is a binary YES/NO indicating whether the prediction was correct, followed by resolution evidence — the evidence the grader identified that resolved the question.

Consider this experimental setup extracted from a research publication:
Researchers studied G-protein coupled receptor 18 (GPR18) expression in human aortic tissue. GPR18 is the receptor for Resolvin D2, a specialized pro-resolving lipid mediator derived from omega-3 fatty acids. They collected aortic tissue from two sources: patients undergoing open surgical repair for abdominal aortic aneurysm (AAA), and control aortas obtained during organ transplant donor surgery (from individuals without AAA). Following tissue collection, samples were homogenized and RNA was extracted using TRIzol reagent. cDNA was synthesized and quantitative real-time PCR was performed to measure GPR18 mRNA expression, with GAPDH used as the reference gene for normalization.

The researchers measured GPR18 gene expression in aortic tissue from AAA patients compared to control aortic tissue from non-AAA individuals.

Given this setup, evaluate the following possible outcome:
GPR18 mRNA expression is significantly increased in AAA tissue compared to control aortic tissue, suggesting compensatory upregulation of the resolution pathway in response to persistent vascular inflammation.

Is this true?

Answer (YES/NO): NO